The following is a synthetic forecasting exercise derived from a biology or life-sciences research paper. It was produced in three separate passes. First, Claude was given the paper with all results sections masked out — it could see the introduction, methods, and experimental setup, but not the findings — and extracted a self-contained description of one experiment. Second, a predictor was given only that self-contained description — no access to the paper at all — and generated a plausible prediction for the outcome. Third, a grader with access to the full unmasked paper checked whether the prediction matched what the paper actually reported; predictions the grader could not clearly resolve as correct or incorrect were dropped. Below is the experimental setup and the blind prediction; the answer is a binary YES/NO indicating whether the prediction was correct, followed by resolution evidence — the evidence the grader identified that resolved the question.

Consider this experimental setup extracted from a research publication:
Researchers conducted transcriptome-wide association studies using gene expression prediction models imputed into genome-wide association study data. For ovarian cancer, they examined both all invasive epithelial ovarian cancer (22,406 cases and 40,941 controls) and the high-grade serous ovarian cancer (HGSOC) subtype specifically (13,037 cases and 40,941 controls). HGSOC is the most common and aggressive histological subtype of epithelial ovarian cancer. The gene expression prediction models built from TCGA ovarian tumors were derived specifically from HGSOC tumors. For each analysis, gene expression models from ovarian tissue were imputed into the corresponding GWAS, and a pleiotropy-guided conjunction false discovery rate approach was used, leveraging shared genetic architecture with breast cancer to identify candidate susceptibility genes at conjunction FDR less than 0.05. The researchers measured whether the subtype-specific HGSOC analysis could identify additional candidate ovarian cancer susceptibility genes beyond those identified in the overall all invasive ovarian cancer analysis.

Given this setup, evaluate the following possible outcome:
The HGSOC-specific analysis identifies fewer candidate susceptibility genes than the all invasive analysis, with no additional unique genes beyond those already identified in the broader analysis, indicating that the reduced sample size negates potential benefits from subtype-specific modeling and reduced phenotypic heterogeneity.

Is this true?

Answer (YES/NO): NO